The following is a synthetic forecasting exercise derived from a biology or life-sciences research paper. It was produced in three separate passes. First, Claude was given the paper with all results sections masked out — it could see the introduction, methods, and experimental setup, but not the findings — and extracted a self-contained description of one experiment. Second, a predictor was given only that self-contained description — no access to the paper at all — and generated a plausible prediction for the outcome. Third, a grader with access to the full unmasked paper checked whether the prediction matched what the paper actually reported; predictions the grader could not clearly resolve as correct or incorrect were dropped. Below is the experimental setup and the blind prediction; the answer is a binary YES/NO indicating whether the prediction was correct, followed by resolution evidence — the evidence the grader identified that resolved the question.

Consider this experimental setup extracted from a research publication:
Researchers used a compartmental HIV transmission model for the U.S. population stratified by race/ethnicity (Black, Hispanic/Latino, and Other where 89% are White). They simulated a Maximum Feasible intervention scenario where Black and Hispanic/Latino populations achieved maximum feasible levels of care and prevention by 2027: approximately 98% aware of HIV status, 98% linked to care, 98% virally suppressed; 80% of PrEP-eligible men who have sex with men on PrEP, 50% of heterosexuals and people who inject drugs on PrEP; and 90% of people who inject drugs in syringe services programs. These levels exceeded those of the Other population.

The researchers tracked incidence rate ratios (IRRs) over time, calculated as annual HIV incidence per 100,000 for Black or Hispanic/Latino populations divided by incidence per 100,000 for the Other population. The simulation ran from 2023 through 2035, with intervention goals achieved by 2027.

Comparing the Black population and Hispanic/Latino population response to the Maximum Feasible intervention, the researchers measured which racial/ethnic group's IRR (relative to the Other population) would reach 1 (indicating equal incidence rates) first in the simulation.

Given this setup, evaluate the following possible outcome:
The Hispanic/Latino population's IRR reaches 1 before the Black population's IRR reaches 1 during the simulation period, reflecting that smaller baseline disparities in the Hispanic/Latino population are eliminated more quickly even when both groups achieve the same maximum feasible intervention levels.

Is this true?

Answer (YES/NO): NO